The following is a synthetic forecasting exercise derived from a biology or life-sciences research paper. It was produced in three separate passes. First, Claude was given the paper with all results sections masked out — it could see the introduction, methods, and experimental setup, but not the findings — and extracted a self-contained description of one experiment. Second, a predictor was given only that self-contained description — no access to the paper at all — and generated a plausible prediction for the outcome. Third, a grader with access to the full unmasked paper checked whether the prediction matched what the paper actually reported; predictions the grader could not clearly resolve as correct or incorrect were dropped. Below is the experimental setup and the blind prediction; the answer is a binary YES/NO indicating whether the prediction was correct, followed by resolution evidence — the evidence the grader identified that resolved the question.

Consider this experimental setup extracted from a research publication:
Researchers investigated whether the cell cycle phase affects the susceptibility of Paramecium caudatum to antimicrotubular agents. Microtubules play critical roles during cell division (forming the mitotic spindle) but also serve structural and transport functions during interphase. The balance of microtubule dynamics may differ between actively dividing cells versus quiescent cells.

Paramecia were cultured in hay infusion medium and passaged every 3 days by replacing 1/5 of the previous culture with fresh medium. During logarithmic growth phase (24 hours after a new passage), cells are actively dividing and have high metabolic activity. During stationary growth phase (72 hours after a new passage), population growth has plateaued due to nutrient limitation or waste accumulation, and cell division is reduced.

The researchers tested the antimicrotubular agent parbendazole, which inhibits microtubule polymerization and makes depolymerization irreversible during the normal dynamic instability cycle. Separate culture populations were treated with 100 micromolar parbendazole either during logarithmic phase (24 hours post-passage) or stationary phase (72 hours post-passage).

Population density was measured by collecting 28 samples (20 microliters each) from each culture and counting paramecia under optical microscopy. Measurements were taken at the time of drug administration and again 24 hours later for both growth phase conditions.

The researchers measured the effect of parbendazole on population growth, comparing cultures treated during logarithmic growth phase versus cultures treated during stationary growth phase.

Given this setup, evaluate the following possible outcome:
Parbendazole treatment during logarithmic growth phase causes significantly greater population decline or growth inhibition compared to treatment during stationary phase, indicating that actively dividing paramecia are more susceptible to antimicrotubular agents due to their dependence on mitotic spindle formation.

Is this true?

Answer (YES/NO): NO